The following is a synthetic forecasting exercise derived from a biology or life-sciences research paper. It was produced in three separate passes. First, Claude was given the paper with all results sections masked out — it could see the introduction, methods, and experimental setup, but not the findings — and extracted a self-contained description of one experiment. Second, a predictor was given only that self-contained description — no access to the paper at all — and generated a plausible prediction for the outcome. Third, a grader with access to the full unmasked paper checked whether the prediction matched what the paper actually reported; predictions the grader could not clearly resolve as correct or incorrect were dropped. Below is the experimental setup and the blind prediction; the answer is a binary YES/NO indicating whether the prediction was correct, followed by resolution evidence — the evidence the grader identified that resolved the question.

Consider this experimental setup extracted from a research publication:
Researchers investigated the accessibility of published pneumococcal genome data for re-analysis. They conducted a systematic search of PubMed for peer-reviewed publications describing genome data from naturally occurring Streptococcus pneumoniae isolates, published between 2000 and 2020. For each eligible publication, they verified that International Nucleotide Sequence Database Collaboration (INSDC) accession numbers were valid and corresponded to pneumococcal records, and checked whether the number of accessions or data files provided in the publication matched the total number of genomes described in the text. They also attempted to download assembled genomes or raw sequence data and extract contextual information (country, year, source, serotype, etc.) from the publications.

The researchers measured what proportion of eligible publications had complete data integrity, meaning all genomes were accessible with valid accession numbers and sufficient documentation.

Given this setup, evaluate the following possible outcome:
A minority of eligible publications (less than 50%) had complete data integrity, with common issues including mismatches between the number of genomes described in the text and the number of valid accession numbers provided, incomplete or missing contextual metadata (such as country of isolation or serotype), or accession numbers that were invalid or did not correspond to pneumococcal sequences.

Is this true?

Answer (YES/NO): NO